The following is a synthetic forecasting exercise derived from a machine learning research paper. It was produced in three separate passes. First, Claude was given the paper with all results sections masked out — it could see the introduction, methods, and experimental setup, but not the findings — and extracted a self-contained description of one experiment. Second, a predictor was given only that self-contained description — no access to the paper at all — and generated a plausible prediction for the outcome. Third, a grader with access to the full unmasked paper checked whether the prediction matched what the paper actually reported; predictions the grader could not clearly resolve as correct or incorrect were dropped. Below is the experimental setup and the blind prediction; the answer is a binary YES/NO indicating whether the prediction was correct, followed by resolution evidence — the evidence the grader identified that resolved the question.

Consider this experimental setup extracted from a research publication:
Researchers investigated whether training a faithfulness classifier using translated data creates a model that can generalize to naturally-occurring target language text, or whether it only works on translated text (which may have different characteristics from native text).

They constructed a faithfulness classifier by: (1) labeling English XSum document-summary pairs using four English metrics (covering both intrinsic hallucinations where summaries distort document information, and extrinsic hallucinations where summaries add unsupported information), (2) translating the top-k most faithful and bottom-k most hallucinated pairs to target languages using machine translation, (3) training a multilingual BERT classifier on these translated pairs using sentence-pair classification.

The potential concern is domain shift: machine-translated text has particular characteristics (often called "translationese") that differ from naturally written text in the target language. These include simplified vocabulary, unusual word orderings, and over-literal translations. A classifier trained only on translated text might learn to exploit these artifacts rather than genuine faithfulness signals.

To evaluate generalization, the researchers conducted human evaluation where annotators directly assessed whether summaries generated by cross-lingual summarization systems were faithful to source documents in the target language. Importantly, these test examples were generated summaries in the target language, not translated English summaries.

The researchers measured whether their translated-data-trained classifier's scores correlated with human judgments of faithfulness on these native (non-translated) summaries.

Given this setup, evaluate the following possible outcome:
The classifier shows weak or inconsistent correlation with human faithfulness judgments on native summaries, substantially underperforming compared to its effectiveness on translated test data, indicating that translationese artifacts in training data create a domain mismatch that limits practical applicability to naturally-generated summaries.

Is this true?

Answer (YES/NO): NO